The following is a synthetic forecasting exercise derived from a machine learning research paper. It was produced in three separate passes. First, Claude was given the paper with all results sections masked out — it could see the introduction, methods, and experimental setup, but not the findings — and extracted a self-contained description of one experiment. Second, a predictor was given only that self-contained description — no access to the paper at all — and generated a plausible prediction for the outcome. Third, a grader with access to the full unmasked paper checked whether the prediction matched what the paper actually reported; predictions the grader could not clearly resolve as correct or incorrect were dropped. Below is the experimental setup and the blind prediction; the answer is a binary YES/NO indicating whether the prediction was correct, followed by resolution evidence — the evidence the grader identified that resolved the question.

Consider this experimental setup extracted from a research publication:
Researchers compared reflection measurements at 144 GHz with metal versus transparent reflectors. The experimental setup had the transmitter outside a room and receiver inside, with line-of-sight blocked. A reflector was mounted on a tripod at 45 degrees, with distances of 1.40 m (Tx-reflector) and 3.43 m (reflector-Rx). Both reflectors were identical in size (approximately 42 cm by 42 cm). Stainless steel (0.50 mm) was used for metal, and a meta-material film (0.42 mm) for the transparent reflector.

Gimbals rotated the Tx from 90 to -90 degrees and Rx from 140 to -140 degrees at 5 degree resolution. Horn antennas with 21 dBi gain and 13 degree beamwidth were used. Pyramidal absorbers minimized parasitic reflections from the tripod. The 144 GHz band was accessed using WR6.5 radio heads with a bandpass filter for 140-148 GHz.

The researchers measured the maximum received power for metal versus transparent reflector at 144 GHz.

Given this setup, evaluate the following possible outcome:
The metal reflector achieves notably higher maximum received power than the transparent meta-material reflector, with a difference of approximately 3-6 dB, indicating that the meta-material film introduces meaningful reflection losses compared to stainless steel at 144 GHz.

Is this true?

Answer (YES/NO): NO